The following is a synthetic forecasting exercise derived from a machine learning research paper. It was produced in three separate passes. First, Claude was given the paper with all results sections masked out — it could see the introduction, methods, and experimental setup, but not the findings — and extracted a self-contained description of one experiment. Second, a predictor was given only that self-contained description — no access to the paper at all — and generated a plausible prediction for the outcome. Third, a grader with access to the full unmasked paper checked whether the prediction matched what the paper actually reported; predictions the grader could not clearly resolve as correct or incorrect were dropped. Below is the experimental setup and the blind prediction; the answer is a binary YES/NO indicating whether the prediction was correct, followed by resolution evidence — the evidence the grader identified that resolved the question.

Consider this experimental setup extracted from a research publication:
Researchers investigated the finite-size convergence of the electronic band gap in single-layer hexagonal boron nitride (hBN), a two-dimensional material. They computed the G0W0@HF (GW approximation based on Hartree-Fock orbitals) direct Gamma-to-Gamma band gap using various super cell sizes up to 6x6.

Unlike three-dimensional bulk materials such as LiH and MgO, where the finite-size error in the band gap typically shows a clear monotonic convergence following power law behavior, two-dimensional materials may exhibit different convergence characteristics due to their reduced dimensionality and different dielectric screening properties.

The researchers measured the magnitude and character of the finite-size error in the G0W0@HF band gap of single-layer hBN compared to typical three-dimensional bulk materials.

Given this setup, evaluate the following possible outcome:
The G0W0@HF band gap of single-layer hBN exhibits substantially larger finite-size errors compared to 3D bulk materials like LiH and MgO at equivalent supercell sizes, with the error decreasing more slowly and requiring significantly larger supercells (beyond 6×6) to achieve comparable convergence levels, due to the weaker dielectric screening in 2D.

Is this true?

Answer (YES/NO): NO